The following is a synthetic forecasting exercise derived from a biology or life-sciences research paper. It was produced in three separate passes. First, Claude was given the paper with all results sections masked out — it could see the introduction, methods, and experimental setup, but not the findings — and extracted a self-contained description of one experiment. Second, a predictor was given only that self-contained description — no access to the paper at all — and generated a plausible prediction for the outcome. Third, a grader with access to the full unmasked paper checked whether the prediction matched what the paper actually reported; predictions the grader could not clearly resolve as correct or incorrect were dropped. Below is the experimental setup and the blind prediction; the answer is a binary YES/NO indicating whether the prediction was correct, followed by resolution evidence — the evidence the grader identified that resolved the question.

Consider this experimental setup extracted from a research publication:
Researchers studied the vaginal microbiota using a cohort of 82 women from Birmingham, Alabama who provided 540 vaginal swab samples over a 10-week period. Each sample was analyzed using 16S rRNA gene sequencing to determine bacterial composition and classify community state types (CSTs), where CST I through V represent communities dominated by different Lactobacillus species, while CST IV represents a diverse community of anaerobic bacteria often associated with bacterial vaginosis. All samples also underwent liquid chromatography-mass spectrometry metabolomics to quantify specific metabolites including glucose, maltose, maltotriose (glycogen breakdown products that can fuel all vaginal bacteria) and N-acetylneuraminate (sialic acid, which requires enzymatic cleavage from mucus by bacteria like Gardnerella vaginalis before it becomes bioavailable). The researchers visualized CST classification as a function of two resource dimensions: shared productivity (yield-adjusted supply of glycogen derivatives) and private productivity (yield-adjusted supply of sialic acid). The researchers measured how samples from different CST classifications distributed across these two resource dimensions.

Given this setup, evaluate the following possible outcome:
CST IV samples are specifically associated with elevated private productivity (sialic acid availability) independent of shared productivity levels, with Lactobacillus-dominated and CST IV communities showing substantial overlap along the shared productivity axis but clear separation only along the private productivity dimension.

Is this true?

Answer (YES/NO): NO